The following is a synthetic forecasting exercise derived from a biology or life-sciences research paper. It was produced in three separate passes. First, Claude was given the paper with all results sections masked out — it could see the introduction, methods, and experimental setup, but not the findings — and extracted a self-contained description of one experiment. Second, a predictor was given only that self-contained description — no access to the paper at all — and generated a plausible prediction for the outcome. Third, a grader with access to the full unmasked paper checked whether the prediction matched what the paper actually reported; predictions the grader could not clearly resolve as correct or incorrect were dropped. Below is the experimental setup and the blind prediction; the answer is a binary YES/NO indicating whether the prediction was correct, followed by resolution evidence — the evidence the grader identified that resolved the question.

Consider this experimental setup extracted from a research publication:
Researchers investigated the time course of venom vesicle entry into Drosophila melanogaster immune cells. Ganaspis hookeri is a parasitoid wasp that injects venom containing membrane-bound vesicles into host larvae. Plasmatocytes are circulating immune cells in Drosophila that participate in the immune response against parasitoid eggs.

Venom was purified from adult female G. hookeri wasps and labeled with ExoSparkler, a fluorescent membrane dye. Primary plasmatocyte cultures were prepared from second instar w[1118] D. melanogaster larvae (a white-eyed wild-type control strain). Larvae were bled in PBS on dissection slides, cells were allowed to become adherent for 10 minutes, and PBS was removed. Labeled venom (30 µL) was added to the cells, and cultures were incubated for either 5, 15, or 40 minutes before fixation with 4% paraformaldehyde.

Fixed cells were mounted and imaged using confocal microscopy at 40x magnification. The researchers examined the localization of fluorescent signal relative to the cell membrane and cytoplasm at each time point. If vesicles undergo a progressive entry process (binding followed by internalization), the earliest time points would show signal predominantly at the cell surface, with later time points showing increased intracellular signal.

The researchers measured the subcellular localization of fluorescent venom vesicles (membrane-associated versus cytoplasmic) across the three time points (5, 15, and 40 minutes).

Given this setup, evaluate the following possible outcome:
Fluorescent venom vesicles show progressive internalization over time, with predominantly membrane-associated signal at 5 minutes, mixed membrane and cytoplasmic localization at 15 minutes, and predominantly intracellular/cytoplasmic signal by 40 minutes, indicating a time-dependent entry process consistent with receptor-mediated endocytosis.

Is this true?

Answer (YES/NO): YES